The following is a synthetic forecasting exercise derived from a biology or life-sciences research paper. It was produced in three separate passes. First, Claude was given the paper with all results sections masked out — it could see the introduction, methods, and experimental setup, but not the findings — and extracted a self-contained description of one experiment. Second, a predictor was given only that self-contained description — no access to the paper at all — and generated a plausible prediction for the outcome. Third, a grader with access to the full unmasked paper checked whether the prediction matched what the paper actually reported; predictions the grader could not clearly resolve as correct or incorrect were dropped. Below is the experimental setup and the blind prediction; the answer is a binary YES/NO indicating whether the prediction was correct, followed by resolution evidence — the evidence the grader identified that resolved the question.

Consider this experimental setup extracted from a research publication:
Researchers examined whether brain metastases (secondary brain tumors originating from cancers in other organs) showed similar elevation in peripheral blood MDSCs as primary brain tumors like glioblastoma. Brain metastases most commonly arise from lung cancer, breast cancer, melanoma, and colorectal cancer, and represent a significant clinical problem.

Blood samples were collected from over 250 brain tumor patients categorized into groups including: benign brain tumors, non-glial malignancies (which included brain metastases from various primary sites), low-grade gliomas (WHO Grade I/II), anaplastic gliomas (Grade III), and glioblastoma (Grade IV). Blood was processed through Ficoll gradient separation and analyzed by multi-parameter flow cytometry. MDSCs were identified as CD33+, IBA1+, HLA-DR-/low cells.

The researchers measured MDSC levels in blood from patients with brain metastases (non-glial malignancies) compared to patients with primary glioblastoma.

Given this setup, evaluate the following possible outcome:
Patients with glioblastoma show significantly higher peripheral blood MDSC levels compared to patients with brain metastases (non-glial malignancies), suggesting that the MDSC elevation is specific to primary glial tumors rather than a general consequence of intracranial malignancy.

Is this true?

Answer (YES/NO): NO